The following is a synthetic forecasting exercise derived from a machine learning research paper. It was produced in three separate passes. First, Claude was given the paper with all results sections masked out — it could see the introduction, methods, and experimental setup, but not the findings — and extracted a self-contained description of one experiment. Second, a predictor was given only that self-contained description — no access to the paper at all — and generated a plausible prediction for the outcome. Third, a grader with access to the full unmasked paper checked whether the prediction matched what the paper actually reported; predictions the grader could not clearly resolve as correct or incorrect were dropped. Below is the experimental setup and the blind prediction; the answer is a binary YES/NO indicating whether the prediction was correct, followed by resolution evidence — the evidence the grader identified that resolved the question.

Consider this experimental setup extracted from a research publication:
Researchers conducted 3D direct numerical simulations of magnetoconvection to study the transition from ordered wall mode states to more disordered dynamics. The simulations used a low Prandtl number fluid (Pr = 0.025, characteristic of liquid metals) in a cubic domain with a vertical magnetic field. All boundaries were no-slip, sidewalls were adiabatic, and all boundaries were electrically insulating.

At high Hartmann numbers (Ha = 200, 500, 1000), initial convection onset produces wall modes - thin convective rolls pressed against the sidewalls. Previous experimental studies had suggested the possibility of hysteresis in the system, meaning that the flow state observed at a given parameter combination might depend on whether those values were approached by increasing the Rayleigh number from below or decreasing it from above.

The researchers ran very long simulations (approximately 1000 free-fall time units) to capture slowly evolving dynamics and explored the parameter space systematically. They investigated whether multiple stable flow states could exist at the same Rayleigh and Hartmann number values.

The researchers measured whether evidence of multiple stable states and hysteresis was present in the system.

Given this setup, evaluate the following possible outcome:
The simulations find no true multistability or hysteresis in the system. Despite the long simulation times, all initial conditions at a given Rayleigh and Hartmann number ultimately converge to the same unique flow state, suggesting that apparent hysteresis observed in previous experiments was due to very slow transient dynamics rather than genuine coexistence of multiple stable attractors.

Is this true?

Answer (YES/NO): NO